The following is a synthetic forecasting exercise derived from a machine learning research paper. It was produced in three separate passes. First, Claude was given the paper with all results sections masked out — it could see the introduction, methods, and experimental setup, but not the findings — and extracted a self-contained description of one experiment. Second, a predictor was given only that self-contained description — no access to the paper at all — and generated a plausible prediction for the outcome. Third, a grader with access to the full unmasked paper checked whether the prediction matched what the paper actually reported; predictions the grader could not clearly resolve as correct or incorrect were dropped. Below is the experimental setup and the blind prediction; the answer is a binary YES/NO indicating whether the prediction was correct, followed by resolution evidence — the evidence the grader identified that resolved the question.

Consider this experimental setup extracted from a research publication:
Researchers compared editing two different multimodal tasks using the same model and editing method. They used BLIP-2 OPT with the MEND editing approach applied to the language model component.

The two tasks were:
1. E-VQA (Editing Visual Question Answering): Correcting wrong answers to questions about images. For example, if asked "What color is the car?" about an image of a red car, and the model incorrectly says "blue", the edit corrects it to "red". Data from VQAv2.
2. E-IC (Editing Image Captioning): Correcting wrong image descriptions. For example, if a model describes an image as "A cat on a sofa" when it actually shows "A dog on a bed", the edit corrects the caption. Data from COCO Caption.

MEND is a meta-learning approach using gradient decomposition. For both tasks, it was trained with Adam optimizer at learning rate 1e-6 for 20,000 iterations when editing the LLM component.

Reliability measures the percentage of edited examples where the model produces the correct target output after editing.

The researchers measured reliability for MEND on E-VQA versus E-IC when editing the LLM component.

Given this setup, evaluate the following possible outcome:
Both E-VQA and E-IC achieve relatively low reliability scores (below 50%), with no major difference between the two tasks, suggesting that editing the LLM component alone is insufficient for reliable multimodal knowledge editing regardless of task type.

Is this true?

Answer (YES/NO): NO